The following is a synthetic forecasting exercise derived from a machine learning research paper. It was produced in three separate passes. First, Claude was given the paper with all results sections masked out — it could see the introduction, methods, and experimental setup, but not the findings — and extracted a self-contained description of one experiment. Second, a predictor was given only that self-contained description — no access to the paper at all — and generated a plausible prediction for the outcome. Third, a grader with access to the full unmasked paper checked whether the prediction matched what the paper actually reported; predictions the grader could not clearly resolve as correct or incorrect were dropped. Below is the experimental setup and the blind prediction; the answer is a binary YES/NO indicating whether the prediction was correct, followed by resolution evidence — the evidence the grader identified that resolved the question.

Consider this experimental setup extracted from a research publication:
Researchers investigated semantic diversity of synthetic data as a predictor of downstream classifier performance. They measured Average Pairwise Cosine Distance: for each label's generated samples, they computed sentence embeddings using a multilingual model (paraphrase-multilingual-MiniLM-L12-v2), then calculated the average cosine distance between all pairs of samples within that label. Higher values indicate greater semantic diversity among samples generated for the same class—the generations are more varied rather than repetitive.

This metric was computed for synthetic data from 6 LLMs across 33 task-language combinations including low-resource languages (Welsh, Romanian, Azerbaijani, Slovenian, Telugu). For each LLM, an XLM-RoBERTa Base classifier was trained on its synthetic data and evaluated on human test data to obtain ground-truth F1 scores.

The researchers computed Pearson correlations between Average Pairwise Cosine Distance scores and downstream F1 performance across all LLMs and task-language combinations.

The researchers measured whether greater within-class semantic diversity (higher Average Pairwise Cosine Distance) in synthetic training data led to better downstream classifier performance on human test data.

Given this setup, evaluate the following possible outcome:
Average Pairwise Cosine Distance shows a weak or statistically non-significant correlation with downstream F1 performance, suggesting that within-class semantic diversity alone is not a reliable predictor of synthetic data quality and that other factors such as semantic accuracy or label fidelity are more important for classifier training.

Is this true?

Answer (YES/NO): YES